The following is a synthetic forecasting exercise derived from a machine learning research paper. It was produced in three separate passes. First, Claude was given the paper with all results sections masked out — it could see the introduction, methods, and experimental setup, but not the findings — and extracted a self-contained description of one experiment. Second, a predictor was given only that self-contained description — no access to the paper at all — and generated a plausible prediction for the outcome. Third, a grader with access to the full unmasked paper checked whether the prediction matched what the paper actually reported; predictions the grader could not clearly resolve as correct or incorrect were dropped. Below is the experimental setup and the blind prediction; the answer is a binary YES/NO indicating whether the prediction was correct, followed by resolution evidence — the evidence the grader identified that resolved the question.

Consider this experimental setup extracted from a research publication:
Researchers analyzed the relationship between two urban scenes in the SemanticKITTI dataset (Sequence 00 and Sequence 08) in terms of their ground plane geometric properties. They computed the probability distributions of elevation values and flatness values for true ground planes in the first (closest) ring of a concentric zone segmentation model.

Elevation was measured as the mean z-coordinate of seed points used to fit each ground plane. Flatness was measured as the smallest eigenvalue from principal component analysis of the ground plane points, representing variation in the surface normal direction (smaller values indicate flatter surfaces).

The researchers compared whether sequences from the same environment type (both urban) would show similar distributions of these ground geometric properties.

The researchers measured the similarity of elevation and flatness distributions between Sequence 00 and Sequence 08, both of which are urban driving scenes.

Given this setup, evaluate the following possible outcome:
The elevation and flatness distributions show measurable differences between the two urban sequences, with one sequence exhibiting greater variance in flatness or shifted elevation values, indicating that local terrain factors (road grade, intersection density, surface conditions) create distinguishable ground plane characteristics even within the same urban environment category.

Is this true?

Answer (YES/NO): NO